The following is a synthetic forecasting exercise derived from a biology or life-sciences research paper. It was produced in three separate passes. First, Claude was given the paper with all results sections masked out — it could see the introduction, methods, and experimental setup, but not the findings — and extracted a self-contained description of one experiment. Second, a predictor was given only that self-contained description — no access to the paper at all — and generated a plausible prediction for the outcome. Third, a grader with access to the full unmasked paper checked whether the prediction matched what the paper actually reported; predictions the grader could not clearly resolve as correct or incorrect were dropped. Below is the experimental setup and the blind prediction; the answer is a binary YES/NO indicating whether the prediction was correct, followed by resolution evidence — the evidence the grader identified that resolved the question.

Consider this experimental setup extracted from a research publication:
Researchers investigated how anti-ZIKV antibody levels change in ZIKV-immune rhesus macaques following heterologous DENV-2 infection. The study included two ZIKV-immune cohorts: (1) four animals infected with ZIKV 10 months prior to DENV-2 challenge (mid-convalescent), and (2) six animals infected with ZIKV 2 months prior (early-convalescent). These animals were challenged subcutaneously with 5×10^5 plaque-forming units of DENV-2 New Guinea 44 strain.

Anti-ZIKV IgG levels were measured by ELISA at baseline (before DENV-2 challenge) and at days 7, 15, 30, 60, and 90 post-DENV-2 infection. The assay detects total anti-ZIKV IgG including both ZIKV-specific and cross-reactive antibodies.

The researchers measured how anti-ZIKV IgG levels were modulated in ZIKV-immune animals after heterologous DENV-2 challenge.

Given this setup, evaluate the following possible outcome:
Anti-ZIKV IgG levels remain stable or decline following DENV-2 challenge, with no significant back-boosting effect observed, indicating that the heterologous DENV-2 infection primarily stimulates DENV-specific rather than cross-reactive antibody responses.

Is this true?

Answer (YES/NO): NO